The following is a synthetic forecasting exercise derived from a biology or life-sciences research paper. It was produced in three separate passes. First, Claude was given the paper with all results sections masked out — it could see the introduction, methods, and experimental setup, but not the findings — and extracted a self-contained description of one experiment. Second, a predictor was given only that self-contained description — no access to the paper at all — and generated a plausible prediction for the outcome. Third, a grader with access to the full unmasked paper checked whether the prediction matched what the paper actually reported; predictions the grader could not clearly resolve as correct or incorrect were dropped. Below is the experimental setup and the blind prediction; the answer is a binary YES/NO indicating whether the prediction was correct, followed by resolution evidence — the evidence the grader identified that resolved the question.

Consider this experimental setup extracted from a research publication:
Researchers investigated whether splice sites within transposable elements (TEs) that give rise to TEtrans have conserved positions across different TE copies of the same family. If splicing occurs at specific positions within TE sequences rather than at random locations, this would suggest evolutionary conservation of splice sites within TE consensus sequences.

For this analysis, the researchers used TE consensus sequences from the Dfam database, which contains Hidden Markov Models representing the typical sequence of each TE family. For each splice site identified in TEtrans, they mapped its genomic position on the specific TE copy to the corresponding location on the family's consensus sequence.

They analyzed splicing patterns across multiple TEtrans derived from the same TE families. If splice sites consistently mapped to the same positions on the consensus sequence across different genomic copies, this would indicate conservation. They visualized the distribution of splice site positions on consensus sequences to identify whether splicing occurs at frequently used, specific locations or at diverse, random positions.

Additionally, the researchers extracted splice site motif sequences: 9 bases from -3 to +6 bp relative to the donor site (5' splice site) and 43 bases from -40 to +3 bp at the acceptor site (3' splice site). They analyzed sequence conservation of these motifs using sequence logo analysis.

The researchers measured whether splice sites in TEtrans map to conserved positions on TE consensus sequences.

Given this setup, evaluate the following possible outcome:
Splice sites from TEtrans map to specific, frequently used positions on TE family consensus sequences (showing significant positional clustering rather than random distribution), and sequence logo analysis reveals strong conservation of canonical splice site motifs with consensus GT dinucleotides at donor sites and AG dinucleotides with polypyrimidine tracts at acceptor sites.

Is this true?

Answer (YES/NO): YES